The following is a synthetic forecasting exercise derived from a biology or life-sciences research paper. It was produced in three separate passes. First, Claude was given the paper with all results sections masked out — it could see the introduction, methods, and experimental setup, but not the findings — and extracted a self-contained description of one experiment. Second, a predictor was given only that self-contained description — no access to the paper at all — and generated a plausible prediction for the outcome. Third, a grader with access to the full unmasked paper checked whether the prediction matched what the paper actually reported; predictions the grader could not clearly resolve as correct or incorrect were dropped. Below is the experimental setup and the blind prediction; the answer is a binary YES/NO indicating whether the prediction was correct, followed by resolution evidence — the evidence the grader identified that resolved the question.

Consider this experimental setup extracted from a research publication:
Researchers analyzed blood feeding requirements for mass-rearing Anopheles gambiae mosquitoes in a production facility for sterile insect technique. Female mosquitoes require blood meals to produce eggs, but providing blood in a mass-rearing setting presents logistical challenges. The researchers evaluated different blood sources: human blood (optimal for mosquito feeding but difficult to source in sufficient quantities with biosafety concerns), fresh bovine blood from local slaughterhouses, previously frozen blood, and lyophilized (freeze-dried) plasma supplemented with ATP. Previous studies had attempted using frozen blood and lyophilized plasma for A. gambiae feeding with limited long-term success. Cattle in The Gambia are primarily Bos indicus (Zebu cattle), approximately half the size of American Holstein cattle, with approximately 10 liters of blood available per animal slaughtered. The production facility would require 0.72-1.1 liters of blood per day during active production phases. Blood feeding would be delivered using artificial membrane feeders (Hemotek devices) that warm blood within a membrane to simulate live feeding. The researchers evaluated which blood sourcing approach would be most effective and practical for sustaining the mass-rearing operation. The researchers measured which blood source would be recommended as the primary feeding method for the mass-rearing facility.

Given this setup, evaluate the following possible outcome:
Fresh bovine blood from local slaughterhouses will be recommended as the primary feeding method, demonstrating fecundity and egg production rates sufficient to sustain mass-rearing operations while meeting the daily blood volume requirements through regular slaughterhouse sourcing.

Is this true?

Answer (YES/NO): YES